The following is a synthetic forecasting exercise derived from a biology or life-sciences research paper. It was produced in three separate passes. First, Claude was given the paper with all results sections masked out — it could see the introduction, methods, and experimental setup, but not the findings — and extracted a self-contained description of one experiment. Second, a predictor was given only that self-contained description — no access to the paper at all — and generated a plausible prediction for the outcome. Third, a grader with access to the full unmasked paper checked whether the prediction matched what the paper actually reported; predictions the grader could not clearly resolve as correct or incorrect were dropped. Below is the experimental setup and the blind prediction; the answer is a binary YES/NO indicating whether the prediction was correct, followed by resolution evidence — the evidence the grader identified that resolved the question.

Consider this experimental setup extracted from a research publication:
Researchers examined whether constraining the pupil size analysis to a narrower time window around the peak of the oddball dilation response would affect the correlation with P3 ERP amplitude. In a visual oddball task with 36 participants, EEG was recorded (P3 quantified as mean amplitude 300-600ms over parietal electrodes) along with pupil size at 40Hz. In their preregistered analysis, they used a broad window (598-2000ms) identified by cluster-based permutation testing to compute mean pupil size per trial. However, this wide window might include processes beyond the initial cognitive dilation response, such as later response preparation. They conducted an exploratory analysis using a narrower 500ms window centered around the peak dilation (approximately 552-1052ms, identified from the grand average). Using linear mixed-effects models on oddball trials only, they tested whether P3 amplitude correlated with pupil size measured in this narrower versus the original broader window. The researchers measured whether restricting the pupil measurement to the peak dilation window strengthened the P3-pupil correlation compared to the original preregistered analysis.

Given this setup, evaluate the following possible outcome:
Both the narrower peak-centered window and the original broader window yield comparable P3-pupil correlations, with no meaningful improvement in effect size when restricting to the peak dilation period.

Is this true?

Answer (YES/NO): YES